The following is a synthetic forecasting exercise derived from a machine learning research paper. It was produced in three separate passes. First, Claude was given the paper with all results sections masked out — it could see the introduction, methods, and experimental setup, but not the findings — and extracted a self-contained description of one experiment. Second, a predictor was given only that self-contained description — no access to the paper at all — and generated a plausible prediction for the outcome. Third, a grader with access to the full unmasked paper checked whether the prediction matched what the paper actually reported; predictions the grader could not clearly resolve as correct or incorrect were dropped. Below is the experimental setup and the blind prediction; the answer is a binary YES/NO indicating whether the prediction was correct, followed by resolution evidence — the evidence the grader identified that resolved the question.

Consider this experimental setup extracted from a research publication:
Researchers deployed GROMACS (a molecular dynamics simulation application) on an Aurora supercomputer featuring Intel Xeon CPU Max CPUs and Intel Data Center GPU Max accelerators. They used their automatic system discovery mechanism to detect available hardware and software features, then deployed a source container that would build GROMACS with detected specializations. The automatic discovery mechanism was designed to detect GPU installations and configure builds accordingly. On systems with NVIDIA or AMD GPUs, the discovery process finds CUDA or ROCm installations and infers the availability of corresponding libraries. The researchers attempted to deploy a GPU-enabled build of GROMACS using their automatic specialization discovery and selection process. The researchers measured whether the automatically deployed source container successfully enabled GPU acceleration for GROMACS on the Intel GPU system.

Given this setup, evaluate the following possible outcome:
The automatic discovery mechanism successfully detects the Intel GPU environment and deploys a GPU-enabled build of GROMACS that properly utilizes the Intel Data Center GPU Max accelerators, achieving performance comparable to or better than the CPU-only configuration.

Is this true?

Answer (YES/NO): NO